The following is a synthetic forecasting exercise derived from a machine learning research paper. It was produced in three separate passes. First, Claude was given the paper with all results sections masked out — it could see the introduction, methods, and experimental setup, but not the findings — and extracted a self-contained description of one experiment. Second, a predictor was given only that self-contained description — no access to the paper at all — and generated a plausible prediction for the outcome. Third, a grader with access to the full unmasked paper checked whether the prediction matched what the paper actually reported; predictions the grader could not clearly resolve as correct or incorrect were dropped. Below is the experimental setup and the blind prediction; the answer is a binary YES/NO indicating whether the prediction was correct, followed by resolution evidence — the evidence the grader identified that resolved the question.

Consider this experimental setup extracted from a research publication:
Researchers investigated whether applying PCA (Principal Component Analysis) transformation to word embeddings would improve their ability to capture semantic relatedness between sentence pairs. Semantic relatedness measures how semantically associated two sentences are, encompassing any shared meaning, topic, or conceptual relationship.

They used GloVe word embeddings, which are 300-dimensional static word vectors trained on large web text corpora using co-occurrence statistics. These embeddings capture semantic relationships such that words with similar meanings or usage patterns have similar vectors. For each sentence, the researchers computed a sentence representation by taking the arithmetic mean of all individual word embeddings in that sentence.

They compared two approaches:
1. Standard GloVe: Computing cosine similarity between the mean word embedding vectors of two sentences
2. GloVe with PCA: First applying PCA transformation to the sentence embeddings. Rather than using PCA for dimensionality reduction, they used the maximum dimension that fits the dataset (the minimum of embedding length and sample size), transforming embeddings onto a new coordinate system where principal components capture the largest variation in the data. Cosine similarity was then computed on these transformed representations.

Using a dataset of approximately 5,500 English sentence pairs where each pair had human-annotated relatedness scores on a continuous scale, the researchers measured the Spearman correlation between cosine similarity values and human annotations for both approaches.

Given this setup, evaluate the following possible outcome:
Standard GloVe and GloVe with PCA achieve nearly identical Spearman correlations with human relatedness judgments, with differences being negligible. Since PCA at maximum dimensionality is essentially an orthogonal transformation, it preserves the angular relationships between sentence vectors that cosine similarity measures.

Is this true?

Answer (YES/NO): NO